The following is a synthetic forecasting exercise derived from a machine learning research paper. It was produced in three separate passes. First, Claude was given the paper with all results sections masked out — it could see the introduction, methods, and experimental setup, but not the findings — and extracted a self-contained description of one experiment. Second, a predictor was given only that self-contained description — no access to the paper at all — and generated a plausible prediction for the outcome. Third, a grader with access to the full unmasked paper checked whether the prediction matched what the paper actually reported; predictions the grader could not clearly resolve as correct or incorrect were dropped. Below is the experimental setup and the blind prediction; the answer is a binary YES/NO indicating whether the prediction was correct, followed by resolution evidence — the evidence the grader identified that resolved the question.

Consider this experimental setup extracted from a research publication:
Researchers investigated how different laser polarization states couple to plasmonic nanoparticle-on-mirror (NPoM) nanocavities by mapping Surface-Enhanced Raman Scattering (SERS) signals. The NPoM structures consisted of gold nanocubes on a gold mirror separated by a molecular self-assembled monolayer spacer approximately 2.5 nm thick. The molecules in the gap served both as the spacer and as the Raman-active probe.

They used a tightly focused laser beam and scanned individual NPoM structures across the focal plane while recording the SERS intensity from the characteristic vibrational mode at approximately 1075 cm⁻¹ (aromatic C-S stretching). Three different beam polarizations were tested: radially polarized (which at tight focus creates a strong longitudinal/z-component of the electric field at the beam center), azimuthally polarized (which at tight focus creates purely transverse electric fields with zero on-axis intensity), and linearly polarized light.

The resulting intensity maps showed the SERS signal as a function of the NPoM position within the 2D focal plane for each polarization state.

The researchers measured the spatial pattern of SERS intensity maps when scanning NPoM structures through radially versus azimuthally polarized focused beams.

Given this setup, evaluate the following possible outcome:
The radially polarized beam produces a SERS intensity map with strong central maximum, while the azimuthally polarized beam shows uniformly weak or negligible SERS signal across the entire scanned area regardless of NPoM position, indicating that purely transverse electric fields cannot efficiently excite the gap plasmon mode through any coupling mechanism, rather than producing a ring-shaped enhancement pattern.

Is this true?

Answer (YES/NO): NO